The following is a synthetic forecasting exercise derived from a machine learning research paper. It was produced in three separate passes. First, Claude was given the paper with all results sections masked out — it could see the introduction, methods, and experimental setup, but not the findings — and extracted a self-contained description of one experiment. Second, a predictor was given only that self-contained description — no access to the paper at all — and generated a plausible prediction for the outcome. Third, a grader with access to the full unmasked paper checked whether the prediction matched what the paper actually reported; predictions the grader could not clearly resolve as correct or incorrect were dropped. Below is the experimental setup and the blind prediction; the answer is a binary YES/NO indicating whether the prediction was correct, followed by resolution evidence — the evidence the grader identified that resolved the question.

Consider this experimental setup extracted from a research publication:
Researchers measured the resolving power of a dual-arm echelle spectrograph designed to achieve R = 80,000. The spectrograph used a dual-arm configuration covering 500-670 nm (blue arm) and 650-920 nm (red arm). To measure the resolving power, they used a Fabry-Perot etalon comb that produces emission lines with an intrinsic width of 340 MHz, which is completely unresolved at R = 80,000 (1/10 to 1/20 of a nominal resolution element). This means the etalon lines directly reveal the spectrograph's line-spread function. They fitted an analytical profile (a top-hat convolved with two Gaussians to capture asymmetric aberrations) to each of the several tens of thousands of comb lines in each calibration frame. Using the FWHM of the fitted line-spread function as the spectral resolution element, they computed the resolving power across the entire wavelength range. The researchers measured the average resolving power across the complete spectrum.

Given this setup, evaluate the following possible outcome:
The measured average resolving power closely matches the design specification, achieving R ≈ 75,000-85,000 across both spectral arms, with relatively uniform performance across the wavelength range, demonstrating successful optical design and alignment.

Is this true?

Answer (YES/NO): NO